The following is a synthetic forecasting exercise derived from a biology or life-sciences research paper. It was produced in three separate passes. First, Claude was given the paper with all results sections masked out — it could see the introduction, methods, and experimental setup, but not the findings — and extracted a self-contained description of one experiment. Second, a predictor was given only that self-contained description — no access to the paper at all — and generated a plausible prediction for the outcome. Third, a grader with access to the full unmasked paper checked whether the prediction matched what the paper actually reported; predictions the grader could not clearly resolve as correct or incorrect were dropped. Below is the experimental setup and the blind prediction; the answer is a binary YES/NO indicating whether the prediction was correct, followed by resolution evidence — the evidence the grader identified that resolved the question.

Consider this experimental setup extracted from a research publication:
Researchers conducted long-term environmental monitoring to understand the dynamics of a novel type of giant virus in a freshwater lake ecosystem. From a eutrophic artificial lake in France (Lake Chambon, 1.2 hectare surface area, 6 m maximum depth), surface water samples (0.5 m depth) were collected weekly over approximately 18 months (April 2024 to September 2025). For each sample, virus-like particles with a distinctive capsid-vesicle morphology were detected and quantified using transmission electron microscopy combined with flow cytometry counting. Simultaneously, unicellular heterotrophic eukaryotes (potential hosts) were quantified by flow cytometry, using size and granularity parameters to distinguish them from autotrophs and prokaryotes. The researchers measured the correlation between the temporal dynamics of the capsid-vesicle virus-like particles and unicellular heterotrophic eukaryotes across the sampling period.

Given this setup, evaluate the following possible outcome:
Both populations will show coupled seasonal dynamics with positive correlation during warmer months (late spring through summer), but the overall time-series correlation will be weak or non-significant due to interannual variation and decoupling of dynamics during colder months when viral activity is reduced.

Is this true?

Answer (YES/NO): NO